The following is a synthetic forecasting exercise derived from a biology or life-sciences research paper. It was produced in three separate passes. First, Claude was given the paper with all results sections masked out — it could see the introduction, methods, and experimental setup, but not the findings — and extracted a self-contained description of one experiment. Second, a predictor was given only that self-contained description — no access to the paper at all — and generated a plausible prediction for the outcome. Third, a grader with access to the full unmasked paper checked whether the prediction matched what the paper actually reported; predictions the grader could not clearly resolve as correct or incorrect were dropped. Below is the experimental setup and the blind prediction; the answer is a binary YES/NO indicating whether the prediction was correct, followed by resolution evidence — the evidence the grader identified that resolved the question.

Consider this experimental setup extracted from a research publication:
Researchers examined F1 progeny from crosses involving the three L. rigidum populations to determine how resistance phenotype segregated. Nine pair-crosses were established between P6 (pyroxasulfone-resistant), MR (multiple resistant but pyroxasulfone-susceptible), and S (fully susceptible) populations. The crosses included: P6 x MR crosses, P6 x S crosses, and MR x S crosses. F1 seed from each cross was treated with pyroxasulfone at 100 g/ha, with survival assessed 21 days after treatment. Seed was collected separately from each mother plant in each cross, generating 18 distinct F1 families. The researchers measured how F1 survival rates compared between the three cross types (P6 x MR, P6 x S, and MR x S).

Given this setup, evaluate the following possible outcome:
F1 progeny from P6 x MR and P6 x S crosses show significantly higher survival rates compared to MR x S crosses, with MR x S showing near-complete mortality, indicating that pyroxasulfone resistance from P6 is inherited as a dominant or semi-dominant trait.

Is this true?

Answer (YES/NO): YES